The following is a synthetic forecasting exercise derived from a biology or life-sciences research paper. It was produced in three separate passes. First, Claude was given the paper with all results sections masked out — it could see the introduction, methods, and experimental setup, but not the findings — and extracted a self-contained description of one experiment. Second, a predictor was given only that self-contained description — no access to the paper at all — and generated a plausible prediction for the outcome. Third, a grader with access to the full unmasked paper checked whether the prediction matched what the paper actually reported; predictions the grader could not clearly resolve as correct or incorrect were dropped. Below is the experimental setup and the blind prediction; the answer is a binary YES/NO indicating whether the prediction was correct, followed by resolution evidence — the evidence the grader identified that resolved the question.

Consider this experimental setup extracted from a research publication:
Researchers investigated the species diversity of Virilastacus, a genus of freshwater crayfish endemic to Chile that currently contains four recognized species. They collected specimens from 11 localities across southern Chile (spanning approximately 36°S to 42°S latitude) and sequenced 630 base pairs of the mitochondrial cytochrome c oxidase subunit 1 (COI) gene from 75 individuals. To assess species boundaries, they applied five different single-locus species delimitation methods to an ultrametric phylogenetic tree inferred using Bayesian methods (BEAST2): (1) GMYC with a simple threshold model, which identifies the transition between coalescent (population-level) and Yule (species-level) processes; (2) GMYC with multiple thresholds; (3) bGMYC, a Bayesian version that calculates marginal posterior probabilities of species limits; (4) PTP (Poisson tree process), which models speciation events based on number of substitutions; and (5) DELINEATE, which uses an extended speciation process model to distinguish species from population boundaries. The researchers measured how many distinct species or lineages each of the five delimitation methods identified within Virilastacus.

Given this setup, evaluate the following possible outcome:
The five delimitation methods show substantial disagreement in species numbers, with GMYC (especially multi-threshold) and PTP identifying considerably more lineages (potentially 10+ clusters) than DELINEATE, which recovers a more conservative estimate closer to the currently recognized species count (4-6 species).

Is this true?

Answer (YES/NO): NO